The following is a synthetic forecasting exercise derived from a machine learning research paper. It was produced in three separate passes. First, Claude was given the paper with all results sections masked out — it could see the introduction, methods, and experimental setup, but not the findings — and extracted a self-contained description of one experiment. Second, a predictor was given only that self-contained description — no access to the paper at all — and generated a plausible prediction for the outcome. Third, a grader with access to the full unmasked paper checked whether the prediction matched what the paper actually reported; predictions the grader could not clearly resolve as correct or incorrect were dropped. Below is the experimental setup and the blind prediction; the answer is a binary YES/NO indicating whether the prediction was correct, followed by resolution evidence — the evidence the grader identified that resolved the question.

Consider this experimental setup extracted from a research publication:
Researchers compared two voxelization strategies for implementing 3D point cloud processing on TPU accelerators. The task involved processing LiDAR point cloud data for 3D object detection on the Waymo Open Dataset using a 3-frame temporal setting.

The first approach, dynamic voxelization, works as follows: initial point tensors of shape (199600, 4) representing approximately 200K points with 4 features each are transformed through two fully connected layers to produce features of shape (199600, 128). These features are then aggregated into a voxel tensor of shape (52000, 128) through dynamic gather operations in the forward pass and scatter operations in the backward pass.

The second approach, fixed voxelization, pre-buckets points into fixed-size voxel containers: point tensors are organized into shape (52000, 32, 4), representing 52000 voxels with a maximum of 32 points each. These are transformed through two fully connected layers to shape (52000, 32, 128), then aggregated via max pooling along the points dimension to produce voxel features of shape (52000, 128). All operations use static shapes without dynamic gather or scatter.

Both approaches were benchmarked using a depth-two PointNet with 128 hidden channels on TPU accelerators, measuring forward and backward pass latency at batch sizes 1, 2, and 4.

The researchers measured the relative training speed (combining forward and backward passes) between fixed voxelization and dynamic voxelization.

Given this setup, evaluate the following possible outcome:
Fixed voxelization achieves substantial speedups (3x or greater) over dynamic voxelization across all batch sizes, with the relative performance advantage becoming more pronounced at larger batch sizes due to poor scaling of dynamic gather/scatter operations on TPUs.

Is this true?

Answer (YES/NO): NO